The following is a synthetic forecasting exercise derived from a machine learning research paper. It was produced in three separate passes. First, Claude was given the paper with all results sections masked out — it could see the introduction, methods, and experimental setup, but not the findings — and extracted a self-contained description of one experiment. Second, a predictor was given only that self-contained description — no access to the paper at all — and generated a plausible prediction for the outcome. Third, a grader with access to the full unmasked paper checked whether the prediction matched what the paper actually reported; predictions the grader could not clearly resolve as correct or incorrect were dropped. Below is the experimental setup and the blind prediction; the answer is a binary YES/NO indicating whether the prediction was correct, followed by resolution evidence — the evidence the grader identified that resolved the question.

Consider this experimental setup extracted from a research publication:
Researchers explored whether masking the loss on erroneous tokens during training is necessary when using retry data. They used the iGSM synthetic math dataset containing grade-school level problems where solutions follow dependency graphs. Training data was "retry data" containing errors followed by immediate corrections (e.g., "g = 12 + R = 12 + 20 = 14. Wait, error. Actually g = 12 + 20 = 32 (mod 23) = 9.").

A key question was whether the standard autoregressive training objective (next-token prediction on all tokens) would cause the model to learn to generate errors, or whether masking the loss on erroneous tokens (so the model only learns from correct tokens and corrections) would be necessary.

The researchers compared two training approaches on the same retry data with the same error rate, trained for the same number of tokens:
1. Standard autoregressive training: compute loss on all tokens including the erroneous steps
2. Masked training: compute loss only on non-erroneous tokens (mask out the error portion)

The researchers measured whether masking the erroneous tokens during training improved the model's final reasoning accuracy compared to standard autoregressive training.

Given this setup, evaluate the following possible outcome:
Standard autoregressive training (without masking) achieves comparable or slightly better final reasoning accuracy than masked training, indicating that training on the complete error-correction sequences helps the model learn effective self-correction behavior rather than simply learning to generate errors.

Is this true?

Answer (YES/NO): YES